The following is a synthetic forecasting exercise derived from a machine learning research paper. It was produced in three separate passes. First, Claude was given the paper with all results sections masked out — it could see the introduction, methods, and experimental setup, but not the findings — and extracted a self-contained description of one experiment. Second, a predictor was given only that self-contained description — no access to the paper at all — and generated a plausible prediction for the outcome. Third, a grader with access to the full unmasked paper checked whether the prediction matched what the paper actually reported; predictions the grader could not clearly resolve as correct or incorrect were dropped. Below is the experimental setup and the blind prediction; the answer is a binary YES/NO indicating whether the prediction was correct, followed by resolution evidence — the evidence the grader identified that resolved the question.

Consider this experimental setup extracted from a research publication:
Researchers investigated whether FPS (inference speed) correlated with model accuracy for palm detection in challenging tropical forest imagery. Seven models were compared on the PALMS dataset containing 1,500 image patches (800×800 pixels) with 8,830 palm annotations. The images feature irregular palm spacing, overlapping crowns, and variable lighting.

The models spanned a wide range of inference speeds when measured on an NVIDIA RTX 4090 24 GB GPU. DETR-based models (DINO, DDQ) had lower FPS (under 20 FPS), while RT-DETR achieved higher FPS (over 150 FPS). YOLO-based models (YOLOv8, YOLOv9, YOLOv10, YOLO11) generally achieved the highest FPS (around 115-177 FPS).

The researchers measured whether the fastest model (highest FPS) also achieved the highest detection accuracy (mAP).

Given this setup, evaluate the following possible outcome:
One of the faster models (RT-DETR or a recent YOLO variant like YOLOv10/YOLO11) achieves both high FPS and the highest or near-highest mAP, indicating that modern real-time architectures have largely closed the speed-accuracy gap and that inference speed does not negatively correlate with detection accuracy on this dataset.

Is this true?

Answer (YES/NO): YES